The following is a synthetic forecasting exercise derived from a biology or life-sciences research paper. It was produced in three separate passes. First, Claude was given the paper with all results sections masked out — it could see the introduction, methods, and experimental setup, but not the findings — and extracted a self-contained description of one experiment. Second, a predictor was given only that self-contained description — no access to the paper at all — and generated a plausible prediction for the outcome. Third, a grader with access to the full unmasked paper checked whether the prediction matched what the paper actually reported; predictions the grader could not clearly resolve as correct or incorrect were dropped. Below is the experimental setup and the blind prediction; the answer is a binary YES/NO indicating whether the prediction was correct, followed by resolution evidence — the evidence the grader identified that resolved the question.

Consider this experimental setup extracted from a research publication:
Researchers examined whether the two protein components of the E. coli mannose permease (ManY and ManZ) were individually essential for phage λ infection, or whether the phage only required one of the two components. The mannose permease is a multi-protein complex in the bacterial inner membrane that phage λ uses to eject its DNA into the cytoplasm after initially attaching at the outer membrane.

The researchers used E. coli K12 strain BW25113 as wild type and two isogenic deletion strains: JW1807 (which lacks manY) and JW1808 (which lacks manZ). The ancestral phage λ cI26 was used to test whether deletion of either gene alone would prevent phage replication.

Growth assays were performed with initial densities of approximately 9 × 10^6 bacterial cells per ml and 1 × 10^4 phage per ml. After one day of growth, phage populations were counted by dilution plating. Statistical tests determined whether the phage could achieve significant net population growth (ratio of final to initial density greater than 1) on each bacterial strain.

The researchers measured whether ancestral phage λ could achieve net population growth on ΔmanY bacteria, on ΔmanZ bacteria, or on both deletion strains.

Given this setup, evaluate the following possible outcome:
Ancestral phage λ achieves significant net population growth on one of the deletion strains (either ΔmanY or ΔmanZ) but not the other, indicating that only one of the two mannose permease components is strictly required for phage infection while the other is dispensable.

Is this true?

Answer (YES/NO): YES